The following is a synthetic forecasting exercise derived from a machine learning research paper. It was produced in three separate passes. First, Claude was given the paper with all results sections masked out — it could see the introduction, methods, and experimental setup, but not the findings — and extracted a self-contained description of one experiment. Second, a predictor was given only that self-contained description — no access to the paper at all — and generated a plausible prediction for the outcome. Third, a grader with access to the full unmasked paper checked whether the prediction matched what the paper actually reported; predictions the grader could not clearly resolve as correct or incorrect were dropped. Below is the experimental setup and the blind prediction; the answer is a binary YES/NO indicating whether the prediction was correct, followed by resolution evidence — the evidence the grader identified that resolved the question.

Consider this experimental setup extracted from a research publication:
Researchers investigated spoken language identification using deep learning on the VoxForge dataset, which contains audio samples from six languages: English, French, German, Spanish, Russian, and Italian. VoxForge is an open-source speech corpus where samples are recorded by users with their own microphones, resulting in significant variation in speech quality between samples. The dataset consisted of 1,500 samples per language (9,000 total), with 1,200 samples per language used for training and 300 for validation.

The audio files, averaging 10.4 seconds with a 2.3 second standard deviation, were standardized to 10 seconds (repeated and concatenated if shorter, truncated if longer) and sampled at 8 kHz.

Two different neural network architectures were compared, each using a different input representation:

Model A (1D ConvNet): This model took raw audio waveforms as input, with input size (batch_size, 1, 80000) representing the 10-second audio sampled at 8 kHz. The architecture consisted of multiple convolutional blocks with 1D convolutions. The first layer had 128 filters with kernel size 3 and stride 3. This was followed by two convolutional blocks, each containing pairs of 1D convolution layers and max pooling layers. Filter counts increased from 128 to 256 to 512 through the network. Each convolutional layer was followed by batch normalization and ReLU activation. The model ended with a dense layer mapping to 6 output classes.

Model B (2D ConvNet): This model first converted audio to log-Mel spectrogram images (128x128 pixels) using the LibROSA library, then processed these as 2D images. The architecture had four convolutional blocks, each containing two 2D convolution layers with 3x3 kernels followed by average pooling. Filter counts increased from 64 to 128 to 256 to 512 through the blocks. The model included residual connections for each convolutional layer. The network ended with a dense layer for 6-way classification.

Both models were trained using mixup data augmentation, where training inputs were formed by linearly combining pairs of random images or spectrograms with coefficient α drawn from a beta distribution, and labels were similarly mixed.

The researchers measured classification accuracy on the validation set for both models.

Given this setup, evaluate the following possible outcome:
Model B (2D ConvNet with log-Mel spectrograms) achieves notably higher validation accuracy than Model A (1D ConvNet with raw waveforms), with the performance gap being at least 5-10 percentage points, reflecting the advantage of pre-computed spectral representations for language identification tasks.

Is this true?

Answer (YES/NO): NO